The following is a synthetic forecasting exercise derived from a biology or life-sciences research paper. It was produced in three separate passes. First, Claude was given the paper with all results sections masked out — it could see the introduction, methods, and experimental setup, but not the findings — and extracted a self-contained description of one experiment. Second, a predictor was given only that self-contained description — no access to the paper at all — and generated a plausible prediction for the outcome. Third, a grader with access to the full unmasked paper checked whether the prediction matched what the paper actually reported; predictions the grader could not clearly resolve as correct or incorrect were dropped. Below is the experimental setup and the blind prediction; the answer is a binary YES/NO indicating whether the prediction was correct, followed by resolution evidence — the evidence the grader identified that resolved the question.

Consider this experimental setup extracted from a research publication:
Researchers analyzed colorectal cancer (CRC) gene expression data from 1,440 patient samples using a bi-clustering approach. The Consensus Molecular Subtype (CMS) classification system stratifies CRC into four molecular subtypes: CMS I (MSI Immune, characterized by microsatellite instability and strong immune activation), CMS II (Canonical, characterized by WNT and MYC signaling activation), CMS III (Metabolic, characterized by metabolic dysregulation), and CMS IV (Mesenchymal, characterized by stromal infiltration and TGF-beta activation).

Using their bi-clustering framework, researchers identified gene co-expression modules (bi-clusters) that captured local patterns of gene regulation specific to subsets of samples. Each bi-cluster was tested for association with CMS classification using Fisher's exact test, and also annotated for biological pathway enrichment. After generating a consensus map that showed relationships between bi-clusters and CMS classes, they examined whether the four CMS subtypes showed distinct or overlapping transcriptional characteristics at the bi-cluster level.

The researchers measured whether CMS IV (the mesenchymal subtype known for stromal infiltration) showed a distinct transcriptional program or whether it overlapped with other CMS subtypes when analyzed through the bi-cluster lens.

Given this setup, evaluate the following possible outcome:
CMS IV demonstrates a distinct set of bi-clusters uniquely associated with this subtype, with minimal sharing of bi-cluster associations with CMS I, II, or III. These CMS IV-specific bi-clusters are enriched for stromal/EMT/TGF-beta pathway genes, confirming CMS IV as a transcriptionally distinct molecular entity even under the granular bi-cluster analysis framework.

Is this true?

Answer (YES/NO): NO